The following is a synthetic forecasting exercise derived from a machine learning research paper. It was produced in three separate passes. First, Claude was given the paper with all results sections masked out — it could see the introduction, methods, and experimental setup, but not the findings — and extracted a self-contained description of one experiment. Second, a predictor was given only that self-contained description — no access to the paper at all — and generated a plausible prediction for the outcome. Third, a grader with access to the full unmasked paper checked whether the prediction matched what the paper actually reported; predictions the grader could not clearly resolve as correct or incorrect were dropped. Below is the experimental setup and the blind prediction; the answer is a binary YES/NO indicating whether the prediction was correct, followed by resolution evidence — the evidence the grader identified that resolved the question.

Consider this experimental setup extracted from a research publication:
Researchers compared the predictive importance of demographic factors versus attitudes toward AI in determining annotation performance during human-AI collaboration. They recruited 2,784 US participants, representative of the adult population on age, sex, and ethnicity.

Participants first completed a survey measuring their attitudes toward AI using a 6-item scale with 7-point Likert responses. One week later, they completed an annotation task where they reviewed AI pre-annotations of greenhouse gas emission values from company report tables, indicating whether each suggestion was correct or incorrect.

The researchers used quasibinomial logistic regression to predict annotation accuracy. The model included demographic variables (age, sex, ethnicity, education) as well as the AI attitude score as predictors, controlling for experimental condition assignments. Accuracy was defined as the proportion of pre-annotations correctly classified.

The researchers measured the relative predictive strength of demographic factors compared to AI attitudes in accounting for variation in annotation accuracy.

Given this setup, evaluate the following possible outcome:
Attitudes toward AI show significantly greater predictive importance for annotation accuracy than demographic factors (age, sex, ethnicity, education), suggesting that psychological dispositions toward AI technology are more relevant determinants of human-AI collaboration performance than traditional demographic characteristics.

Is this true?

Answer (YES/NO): YES